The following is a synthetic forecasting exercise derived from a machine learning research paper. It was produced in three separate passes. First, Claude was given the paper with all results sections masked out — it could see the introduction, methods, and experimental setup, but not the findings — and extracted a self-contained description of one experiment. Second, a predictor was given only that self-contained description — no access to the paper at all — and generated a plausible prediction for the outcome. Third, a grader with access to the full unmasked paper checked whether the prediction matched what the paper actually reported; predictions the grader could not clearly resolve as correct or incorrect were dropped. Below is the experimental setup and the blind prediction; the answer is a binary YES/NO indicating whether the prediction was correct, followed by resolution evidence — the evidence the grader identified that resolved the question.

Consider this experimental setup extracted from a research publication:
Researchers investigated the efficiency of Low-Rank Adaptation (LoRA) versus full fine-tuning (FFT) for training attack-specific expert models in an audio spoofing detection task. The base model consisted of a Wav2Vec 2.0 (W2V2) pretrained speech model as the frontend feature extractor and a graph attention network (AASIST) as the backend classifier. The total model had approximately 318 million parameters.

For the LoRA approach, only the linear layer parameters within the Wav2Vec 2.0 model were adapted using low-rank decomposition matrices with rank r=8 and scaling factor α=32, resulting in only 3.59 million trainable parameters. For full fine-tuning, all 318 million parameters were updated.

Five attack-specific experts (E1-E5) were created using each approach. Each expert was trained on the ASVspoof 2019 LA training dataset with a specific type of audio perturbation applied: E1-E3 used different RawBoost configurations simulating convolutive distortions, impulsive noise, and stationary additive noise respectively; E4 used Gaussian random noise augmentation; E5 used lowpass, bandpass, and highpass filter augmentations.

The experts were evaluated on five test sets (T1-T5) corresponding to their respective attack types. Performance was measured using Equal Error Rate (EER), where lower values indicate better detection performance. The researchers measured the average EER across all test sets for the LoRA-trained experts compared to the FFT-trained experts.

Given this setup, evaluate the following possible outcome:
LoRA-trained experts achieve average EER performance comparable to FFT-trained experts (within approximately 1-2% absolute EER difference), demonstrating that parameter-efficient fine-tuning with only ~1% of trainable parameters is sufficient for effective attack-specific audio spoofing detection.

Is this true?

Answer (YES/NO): YES